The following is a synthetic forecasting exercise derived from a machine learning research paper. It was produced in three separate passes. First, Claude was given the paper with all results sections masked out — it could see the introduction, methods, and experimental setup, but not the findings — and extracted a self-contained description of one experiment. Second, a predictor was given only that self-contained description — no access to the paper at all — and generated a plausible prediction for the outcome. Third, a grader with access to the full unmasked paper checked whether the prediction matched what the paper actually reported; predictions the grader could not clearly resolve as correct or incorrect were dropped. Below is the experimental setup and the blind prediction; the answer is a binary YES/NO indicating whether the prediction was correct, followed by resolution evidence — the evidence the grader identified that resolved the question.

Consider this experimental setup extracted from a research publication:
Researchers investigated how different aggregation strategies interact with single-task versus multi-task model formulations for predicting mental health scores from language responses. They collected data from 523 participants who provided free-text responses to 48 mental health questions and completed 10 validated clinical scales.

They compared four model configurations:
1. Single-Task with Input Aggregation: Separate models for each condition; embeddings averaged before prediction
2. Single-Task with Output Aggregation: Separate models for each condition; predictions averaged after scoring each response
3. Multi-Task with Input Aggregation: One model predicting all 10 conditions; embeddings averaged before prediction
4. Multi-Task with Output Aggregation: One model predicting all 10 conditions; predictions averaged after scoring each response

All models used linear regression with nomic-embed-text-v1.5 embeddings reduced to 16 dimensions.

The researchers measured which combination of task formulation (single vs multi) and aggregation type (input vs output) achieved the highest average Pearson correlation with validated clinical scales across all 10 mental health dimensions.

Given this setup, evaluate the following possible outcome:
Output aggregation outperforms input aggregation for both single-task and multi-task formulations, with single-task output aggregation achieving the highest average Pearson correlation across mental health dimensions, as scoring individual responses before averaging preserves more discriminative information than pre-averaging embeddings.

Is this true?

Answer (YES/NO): NO